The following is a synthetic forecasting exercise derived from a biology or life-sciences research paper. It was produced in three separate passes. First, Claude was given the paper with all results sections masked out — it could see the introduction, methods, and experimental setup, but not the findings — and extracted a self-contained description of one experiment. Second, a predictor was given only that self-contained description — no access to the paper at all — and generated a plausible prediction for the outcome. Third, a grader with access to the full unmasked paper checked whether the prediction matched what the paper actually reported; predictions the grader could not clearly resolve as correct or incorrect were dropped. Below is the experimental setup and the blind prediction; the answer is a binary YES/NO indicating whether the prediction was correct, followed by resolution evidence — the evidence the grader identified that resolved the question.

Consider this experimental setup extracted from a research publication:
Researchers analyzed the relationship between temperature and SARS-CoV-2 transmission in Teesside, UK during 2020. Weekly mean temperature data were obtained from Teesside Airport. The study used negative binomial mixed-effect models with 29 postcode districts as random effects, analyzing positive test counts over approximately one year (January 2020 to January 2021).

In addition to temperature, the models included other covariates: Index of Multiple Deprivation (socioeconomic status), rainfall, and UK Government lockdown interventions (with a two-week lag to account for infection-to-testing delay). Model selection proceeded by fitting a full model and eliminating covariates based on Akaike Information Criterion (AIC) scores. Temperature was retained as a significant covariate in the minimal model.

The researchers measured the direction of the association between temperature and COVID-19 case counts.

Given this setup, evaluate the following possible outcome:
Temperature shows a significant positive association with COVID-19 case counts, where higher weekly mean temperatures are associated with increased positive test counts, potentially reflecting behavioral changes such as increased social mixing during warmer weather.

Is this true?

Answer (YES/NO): NO